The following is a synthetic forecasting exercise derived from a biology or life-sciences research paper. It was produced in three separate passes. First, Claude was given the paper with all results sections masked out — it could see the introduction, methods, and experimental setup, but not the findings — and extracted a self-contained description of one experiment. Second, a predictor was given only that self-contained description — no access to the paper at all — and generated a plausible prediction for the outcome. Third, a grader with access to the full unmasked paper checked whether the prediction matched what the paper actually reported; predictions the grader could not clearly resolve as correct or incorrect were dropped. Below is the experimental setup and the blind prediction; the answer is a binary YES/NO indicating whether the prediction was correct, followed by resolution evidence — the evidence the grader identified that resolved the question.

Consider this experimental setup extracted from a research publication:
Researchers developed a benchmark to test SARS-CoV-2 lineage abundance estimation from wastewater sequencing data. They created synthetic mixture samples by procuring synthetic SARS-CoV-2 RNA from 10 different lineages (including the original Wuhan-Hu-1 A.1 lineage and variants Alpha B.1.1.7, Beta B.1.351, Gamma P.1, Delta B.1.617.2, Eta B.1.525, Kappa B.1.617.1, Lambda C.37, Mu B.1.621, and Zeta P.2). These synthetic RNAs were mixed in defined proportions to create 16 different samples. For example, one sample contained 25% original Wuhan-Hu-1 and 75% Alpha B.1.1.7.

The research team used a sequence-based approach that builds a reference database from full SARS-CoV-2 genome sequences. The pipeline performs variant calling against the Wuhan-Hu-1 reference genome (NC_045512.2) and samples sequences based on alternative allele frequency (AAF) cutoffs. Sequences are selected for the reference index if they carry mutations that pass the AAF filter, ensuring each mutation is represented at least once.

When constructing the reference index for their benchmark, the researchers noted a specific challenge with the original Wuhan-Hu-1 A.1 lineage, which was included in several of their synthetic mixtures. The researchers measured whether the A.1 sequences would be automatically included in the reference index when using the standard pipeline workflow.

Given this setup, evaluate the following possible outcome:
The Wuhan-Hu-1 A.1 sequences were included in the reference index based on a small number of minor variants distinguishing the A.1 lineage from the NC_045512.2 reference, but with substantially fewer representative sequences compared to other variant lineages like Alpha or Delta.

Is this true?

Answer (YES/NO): NO